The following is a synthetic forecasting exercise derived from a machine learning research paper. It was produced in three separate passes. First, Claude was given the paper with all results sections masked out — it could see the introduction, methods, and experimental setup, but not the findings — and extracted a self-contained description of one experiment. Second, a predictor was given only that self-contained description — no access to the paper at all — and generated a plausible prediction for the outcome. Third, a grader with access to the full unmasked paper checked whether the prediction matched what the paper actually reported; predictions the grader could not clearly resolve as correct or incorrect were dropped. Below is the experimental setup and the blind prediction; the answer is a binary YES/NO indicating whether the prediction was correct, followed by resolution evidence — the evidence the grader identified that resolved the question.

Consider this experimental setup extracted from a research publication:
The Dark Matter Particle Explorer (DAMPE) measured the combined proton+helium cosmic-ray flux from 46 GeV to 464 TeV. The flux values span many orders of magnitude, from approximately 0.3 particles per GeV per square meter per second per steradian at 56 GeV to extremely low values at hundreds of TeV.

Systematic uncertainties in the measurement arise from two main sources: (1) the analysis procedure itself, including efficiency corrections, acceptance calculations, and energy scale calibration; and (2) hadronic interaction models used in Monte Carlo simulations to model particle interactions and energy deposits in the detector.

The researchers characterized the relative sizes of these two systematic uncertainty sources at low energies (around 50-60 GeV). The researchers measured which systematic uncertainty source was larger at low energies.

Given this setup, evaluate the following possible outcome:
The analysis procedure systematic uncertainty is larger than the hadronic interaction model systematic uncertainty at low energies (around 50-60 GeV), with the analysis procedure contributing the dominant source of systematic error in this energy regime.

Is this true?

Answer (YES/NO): NO